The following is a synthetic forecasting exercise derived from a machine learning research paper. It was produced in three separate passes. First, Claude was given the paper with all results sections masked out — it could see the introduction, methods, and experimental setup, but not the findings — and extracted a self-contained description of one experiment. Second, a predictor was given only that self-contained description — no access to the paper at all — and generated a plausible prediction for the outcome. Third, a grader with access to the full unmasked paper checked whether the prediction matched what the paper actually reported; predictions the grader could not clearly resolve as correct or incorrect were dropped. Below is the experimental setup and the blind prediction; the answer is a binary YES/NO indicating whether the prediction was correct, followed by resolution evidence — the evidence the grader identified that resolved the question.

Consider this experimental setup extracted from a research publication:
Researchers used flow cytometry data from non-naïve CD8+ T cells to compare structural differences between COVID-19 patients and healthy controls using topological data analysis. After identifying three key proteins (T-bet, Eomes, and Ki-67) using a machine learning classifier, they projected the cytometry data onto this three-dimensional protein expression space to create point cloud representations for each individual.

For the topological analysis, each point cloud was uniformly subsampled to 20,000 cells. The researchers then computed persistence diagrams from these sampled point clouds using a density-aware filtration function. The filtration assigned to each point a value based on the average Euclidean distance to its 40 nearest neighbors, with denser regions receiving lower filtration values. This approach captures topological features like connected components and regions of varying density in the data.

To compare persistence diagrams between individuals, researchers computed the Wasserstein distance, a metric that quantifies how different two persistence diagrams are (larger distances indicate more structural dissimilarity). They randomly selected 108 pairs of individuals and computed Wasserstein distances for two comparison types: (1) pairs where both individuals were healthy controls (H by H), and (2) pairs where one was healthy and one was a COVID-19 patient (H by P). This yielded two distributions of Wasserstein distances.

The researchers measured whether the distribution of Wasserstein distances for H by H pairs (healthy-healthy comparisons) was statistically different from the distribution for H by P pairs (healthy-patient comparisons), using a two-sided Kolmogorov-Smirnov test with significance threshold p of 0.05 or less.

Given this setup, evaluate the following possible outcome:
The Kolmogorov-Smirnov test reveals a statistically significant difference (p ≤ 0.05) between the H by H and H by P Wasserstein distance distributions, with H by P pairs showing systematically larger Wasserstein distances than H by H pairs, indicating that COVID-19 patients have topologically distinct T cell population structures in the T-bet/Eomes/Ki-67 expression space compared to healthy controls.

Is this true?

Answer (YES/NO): YES